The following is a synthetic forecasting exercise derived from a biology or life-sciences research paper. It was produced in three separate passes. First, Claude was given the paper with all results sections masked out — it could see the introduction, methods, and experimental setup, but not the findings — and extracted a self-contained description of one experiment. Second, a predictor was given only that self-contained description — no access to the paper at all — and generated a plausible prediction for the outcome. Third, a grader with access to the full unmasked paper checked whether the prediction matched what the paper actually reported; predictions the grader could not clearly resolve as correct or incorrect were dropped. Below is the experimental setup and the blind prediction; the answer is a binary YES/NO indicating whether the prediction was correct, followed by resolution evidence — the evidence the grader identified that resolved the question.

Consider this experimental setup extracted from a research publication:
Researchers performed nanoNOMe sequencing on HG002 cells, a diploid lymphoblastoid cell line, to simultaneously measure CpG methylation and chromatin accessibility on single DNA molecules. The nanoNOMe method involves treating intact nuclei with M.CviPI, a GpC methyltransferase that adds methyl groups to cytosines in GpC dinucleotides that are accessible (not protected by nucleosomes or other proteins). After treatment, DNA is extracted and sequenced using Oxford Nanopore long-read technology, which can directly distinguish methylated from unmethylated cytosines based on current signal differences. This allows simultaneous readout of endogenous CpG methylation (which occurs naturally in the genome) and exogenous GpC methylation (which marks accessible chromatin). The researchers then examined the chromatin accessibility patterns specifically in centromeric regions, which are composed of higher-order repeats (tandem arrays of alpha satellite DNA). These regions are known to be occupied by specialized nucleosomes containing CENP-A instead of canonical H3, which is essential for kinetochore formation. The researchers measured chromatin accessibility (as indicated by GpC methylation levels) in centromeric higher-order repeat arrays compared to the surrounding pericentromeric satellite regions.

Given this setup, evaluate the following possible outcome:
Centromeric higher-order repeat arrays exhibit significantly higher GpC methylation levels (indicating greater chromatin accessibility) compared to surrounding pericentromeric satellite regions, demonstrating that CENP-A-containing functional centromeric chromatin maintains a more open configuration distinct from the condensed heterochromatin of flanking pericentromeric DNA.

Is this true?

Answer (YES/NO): NO